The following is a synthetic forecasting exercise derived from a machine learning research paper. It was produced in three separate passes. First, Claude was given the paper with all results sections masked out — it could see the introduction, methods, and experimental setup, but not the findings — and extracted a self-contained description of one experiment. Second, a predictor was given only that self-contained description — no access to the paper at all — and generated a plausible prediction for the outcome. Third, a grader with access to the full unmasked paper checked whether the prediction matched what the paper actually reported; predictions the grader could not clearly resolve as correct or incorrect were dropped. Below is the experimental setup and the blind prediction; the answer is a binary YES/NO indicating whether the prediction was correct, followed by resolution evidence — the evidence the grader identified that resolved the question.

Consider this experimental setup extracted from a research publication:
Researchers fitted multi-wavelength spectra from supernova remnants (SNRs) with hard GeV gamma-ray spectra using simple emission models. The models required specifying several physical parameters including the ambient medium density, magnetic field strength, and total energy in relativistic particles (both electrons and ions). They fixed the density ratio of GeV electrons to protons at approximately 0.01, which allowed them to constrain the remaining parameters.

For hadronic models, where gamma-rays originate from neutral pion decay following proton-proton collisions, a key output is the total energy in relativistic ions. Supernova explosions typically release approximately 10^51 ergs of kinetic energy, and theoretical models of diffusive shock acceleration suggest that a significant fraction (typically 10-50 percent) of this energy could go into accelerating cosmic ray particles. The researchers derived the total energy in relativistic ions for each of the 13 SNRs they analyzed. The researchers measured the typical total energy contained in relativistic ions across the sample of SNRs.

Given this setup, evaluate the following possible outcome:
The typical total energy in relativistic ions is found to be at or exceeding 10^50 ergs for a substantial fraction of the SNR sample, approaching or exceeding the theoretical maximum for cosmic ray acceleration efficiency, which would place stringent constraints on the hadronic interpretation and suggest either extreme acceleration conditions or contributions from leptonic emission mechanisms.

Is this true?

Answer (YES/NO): NO